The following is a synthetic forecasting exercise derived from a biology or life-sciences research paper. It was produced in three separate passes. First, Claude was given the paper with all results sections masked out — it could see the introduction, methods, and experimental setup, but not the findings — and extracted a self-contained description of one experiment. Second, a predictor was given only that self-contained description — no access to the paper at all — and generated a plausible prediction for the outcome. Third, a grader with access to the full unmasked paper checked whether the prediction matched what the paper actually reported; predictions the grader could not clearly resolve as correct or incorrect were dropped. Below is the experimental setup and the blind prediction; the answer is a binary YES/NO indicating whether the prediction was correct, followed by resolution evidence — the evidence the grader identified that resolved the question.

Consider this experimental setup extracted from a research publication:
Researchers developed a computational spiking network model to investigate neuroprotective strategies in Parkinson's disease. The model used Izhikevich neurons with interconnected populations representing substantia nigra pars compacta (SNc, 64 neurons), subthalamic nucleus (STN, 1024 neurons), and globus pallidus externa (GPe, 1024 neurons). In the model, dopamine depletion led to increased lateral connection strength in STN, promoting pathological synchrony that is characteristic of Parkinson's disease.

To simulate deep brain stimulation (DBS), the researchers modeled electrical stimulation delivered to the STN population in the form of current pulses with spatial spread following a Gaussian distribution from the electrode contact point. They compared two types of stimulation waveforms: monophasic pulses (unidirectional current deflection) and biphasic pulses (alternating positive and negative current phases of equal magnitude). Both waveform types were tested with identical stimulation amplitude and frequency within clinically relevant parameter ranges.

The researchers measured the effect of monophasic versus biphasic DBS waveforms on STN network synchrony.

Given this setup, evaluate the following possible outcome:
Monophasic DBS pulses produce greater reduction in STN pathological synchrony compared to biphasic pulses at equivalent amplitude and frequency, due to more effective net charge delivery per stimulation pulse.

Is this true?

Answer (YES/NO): NO